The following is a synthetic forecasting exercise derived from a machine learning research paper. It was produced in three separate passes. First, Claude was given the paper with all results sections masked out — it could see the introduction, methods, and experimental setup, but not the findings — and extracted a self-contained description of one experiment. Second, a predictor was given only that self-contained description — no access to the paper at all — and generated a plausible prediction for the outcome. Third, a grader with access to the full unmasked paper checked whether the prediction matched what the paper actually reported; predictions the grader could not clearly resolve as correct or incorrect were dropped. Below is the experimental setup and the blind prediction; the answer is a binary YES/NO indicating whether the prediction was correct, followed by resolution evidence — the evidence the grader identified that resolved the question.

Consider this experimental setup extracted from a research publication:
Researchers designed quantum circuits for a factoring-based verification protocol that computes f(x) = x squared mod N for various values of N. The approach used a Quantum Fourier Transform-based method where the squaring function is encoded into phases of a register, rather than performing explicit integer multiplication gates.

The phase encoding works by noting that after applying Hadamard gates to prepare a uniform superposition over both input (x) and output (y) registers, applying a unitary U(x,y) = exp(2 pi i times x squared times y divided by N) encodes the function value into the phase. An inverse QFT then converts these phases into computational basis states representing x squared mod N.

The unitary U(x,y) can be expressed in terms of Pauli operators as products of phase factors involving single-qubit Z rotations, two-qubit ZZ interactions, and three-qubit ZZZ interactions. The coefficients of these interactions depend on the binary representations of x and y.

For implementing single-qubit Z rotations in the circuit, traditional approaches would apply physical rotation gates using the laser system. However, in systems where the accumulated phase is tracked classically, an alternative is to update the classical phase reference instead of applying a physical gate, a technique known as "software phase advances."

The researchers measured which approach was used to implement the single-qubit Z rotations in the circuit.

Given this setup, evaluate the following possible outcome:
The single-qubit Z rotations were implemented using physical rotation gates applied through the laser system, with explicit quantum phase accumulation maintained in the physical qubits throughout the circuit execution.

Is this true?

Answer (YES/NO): NO